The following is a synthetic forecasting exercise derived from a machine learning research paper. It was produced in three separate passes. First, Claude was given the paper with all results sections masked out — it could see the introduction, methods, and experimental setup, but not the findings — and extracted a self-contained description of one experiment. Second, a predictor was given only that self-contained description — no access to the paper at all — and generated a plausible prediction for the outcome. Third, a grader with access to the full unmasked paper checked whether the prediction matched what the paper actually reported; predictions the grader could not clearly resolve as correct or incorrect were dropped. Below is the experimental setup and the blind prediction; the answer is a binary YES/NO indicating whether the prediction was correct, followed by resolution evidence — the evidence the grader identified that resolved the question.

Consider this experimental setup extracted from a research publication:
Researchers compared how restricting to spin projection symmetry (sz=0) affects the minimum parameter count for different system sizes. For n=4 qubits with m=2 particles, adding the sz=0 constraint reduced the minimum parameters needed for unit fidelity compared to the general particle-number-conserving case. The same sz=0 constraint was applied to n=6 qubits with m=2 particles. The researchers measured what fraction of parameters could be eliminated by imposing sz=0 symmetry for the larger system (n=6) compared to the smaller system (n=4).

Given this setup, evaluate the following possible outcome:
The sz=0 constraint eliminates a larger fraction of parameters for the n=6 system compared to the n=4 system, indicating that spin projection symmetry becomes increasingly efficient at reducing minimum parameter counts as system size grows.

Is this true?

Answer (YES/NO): YES